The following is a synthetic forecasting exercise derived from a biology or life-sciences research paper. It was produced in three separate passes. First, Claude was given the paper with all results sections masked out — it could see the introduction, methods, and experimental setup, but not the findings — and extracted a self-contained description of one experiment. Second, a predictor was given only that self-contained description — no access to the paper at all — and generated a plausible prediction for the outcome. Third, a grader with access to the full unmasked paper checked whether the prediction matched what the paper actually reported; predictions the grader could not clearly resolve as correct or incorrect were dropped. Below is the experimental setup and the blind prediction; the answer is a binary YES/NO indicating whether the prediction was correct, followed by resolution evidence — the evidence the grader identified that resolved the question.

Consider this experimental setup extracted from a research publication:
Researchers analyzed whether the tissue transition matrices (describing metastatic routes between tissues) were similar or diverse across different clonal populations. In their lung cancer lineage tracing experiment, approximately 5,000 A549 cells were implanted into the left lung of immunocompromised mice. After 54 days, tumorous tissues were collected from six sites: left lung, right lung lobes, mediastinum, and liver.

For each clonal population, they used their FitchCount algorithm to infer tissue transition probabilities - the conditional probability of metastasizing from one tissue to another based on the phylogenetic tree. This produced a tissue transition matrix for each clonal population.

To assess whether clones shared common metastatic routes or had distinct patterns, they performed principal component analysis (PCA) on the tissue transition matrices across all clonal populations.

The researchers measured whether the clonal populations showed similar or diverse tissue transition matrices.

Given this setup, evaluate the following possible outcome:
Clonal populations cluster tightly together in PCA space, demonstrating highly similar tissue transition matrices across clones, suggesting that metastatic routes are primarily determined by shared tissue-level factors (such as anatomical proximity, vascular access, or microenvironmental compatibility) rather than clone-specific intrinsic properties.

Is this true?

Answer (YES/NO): NO